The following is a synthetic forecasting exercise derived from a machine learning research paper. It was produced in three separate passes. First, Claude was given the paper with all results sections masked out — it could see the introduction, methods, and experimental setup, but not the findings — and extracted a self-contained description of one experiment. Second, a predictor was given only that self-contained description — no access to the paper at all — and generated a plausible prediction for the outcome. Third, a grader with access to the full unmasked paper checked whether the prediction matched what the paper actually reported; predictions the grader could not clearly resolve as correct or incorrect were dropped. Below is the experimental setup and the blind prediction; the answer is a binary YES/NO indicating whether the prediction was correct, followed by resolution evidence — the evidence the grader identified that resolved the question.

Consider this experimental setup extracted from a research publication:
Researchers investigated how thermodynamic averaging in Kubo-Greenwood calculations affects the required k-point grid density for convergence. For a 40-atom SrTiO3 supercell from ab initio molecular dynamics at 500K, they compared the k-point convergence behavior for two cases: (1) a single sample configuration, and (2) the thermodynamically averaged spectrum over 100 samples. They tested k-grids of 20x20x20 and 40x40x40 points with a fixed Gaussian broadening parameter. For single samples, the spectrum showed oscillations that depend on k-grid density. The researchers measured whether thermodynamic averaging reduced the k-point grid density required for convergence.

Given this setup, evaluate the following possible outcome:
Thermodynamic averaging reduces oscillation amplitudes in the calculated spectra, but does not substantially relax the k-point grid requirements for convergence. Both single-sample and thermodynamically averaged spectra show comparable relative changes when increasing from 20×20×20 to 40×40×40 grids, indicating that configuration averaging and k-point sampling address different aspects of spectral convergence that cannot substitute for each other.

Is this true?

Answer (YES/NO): NO